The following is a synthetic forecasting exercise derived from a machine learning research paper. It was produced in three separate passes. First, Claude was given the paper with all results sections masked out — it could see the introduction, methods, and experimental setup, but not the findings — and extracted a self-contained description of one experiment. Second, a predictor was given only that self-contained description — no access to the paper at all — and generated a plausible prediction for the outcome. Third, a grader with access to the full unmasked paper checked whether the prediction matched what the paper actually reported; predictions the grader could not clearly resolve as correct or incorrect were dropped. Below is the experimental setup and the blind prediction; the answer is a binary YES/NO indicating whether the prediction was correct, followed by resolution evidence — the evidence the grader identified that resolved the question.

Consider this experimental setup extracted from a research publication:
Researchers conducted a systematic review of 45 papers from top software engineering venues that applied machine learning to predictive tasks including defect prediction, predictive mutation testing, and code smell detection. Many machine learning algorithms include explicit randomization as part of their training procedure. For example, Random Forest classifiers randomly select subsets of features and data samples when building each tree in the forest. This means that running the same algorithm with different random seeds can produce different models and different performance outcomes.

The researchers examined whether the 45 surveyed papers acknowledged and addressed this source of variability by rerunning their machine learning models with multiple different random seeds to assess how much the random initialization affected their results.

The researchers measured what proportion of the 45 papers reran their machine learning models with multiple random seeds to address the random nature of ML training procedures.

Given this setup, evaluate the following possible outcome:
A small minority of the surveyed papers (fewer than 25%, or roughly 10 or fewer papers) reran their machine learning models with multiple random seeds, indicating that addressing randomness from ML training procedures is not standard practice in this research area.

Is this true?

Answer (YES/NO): YES